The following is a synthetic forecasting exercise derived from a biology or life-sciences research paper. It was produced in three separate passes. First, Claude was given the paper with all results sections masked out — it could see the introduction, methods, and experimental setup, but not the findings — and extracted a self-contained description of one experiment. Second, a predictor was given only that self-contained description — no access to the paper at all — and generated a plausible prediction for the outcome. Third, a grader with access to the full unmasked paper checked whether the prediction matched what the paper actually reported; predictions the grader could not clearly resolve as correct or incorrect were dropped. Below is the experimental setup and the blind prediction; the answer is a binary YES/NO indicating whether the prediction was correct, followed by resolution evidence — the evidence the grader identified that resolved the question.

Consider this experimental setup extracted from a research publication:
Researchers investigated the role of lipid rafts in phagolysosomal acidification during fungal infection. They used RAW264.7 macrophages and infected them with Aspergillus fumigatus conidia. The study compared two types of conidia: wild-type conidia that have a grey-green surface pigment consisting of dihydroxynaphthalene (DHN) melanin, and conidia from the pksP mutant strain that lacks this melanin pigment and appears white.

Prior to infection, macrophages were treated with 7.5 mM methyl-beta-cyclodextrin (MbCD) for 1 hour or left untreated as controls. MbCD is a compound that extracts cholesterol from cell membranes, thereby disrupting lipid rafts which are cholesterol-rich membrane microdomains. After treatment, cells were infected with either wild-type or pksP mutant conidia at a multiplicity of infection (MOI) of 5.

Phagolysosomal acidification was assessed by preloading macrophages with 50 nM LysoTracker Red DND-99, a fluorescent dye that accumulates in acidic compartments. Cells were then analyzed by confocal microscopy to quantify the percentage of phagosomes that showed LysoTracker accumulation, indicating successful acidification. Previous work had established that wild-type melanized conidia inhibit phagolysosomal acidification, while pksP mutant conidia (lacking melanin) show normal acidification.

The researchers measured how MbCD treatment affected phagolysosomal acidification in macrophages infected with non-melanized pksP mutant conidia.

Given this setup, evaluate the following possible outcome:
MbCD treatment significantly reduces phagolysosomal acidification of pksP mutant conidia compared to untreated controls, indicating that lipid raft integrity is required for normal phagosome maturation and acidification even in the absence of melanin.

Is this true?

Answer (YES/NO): YES